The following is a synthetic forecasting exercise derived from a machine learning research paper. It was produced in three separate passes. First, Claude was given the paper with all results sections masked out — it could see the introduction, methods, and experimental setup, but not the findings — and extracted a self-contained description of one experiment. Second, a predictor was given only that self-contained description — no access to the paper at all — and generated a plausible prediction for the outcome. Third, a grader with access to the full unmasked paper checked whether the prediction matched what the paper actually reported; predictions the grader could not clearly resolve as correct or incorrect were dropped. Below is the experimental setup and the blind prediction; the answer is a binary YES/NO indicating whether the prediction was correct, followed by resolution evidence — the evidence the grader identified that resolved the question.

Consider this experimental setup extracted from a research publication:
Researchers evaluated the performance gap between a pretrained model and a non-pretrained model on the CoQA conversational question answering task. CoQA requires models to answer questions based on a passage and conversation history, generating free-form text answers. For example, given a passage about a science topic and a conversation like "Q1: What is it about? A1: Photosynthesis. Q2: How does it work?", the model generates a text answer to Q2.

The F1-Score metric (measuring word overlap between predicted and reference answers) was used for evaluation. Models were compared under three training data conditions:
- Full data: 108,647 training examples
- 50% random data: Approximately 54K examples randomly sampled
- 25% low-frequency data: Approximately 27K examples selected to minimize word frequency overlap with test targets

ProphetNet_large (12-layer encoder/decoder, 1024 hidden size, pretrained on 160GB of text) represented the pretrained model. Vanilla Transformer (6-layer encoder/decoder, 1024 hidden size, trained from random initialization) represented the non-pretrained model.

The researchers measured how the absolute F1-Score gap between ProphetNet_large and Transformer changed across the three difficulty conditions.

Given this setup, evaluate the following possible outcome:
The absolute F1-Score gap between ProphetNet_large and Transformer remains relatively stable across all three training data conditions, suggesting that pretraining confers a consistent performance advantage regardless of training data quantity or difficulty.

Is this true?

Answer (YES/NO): NO